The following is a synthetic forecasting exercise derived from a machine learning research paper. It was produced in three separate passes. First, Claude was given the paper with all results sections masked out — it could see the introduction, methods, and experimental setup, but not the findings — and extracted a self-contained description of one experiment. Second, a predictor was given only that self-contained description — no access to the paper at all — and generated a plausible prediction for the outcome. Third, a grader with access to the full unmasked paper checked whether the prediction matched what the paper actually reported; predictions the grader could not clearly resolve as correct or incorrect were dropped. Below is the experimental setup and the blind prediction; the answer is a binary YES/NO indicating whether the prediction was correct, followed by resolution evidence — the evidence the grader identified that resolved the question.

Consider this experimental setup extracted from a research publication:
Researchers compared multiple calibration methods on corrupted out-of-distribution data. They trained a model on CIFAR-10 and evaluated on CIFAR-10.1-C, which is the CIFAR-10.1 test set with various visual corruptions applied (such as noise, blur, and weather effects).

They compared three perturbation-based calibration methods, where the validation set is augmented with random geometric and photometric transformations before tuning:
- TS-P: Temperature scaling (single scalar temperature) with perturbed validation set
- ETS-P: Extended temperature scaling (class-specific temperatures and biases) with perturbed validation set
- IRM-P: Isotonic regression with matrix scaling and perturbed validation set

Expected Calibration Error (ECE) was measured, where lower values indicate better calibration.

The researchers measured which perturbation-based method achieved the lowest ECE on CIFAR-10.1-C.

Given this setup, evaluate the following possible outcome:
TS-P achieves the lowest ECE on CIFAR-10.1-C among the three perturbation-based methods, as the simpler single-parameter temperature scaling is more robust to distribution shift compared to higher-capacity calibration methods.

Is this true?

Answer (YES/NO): NO